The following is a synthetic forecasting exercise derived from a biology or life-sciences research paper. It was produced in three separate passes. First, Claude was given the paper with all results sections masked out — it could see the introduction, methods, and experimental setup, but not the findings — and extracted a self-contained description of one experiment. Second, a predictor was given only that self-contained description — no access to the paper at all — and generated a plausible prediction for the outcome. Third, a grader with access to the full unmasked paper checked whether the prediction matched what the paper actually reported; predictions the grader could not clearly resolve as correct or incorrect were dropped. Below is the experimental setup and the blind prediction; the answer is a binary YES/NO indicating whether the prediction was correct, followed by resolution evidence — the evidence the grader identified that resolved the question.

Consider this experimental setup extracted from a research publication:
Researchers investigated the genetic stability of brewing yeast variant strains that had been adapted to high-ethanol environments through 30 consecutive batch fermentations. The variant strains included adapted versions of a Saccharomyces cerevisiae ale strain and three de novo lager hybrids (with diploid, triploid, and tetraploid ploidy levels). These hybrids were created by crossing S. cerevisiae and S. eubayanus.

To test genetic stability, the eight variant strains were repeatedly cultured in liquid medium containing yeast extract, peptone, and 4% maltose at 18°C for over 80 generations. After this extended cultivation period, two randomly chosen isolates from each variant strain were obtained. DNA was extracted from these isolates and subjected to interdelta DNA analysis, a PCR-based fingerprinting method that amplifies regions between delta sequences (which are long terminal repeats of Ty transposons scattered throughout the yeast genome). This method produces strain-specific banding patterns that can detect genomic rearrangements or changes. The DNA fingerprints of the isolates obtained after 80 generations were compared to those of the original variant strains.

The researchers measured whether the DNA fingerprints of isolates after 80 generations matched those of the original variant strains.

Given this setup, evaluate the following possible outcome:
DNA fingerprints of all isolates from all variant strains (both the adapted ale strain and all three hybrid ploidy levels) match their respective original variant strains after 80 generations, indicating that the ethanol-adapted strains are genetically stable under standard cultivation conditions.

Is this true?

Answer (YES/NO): YES